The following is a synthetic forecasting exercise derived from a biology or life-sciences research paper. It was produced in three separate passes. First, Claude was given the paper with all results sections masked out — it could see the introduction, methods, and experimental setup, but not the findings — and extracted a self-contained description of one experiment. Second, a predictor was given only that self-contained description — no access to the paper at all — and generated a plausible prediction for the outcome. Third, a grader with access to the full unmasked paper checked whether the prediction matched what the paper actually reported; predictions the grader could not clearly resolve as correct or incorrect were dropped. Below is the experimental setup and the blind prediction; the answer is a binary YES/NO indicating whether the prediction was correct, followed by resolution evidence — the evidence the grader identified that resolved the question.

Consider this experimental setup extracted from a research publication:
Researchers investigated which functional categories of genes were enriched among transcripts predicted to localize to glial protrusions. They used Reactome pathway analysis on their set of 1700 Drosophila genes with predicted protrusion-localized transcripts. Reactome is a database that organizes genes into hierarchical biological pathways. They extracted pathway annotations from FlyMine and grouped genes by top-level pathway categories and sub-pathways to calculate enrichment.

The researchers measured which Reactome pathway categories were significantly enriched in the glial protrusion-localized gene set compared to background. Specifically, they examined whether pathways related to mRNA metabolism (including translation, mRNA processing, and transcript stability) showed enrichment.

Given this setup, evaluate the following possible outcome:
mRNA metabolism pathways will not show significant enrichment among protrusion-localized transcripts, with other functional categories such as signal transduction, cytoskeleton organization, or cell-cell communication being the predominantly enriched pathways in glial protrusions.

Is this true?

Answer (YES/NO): NO